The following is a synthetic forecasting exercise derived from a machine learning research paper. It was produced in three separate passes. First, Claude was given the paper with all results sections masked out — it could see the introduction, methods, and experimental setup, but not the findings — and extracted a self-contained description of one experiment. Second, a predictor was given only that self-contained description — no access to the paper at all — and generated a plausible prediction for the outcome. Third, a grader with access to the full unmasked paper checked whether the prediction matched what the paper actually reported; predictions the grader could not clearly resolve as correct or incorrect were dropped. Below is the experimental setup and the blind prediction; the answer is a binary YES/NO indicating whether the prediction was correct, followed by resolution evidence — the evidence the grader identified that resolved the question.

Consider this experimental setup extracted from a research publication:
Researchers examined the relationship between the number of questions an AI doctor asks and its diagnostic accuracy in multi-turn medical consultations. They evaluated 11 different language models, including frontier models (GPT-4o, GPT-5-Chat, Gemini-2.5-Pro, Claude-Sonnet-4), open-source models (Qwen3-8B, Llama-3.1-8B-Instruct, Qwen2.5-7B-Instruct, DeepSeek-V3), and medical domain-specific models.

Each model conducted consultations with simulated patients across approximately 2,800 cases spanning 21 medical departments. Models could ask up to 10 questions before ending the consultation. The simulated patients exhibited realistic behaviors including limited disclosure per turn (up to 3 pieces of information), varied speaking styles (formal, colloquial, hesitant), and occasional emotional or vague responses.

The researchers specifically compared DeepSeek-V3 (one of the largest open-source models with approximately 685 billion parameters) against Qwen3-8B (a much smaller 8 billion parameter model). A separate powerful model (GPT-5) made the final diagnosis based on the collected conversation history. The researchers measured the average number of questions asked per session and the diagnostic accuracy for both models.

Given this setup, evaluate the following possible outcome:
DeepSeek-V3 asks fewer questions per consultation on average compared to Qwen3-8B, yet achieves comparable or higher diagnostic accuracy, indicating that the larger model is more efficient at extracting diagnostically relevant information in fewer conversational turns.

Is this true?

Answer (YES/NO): NO